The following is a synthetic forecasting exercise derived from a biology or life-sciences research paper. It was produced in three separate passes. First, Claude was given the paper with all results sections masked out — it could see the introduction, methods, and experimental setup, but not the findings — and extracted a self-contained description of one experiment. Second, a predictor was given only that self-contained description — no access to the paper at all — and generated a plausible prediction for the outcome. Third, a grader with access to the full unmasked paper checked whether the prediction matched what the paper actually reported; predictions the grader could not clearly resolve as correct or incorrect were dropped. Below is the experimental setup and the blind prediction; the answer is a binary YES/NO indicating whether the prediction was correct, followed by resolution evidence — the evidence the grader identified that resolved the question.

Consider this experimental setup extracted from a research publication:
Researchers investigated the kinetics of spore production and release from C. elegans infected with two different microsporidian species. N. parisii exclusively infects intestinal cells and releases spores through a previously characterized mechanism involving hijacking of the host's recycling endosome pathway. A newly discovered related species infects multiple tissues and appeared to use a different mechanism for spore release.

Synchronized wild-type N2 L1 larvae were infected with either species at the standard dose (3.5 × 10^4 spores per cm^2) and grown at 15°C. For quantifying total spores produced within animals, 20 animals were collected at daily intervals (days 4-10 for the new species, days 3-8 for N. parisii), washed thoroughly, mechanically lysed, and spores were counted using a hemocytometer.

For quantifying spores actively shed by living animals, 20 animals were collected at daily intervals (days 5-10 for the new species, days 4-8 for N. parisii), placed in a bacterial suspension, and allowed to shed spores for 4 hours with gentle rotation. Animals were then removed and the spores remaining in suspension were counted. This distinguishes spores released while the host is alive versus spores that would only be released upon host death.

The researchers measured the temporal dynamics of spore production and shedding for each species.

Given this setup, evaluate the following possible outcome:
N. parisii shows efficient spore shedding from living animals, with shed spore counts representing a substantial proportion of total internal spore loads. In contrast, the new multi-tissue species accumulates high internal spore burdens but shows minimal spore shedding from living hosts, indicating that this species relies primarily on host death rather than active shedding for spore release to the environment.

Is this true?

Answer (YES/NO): YES